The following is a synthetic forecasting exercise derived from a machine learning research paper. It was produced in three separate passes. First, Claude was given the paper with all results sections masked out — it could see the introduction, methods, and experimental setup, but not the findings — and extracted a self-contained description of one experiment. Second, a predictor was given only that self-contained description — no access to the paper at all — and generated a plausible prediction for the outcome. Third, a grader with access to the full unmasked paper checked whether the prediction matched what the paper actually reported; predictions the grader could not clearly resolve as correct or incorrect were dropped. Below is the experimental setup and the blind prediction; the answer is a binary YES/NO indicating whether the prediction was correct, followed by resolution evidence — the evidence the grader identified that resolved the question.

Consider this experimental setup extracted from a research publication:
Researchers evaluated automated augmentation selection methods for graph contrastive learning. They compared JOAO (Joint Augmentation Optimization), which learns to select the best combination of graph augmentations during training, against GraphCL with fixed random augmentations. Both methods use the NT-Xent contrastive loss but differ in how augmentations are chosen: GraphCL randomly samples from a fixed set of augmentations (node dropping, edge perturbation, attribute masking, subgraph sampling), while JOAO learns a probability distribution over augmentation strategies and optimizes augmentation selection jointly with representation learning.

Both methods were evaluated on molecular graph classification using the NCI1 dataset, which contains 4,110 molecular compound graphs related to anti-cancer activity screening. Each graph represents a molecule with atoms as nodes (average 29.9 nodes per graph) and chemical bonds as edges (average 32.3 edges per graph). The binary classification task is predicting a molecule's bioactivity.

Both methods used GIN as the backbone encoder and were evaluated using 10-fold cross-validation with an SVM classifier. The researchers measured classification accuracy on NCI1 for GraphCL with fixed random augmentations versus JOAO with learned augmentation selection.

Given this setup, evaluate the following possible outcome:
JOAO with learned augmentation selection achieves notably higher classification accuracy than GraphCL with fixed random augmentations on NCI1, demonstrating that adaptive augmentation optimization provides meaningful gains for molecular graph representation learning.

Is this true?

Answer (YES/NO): NO